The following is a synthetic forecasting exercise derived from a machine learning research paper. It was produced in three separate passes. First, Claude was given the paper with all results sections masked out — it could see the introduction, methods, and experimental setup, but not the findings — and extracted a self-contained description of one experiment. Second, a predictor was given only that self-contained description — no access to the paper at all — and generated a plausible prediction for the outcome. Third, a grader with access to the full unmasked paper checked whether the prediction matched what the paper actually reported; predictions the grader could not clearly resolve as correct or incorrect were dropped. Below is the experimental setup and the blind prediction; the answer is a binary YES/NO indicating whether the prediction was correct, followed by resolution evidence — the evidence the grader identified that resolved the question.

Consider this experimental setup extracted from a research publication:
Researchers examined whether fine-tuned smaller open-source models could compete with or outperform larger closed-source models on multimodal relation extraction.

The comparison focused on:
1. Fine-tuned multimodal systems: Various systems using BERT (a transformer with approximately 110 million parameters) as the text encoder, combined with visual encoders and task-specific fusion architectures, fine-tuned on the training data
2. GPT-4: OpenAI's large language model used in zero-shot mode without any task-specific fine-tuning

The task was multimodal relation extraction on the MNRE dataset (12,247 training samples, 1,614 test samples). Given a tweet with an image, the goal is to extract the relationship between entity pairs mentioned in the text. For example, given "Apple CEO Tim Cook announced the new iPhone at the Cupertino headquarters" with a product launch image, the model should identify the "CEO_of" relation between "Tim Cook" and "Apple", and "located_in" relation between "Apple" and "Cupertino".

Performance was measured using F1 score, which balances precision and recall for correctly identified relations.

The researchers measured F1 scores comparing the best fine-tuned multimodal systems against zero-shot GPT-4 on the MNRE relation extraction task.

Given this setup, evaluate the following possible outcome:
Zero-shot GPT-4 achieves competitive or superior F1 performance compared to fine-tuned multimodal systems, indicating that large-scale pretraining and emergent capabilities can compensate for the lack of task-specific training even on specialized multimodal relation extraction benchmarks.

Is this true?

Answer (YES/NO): NO